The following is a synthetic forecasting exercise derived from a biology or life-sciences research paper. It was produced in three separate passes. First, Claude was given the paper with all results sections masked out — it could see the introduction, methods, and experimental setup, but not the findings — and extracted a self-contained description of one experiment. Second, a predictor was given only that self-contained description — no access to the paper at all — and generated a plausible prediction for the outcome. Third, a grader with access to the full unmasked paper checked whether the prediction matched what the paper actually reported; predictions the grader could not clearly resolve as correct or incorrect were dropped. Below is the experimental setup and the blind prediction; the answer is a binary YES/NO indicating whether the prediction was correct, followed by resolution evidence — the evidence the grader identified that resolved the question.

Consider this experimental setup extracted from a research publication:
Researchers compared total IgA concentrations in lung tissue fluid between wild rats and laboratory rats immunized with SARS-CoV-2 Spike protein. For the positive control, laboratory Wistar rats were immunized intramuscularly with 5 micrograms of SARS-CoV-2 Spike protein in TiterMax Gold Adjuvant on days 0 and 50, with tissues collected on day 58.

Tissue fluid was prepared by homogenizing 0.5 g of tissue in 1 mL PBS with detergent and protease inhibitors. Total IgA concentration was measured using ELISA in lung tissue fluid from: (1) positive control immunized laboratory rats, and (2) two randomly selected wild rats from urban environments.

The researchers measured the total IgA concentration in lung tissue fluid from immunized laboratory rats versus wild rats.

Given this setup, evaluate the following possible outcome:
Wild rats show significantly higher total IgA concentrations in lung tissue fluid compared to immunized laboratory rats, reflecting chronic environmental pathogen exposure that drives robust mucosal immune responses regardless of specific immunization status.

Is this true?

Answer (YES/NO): YES